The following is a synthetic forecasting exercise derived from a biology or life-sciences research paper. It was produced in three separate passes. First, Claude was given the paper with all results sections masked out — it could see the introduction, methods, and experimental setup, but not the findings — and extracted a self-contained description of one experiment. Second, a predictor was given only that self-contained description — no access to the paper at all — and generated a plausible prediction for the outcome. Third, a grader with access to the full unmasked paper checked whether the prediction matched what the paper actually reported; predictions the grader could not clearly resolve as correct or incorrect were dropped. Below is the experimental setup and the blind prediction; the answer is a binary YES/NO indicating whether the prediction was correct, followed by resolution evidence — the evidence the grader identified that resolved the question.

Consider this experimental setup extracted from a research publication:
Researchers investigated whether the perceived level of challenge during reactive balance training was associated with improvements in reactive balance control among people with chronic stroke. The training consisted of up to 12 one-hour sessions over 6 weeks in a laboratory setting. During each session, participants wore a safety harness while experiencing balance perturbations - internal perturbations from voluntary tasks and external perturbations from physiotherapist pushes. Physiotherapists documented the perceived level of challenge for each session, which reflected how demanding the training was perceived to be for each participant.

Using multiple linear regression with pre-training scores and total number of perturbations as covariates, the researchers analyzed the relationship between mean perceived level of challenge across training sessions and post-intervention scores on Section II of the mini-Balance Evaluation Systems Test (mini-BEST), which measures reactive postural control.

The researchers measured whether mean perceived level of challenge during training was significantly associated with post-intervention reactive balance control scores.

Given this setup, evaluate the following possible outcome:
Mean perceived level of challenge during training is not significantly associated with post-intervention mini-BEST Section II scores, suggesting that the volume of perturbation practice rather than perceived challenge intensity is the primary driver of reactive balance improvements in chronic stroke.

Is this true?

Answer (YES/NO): YES